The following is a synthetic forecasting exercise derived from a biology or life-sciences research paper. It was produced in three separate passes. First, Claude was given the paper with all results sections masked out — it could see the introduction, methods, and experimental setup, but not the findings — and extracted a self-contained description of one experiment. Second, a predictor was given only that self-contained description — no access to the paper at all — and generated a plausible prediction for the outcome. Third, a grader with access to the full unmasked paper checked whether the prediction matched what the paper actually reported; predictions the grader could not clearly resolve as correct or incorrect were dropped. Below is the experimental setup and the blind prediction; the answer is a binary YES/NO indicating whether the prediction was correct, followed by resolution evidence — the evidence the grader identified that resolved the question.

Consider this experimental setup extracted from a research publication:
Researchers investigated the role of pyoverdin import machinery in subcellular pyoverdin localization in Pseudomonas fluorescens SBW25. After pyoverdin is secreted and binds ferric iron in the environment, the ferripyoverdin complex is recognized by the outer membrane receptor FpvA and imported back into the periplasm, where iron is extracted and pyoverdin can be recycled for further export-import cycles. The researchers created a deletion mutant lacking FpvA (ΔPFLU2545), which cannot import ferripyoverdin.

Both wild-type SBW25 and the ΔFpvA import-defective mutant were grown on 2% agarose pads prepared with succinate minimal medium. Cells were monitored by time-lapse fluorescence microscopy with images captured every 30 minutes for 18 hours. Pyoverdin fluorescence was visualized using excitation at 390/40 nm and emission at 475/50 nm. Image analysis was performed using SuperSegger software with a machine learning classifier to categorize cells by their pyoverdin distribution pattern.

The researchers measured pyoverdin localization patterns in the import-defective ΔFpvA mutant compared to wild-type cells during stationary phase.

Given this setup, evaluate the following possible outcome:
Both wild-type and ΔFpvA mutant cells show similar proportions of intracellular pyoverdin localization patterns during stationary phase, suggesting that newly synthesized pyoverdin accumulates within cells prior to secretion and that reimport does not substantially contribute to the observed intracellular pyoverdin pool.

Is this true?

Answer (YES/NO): YES